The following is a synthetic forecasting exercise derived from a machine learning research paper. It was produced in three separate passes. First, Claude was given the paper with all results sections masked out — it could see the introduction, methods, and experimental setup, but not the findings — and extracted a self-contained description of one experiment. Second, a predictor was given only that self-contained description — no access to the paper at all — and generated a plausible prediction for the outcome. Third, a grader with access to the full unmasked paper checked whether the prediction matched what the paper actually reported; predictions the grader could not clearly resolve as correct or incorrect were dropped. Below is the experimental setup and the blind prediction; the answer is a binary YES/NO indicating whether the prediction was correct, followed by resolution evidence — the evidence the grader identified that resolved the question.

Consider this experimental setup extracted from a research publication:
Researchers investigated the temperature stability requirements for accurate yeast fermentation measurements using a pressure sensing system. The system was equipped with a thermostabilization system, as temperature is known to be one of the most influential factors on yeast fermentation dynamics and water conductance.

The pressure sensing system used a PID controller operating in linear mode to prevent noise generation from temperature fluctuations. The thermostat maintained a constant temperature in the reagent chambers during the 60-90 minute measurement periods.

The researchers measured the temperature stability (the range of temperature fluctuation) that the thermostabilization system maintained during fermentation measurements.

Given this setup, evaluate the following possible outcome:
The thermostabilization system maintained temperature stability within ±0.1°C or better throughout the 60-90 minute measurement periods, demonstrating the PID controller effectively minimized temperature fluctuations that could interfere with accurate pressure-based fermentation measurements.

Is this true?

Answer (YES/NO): YES